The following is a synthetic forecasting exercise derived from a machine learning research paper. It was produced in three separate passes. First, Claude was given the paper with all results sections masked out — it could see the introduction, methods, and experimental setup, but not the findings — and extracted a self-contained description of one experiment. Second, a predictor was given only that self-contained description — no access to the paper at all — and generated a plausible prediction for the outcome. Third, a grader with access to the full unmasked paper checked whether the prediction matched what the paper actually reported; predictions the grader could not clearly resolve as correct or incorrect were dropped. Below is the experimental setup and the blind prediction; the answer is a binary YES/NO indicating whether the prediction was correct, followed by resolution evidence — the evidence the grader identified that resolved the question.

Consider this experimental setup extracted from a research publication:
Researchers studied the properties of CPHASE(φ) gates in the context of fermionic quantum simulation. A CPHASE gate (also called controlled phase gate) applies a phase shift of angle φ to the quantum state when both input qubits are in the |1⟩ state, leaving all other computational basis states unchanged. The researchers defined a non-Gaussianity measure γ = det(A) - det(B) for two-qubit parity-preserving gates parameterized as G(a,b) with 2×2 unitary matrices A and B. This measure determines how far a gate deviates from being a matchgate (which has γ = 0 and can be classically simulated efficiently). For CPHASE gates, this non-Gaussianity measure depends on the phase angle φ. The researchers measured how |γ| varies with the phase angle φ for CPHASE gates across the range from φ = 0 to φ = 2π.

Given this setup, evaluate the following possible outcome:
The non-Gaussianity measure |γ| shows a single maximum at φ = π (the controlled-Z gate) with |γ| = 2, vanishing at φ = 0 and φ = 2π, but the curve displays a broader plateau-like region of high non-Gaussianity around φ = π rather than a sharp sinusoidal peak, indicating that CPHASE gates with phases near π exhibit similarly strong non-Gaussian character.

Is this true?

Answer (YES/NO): NO